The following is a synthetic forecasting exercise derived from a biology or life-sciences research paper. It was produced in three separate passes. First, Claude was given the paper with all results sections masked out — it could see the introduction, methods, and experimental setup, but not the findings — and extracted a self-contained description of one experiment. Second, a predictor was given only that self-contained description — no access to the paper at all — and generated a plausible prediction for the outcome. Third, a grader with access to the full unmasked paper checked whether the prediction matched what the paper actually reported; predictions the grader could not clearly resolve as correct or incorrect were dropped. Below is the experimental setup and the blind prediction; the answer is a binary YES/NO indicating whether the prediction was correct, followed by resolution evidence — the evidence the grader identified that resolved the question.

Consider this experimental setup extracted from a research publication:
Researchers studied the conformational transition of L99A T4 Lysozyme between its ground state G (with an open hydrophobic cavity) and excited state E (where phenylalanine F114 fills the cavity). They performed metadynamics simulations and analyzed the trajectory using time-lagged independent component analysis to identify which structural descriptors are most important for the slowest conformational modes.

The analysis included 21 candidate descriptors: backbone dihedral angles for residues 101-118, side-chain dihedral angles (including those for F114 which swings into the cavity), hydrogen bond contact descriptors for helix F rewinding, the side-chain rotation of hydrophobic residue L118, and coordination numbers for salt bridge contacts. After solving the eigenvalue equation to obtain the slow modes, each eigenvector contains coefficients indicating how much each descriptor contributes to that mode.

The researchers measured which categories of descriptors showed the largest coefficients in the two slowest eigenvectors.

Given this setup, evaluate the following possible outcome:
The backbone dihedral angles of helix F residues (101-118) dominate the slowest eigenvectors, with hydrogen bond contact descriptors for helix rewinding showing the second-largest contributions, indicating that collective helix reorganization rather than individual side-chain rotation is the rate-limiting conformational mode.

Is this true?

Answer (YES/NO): NO